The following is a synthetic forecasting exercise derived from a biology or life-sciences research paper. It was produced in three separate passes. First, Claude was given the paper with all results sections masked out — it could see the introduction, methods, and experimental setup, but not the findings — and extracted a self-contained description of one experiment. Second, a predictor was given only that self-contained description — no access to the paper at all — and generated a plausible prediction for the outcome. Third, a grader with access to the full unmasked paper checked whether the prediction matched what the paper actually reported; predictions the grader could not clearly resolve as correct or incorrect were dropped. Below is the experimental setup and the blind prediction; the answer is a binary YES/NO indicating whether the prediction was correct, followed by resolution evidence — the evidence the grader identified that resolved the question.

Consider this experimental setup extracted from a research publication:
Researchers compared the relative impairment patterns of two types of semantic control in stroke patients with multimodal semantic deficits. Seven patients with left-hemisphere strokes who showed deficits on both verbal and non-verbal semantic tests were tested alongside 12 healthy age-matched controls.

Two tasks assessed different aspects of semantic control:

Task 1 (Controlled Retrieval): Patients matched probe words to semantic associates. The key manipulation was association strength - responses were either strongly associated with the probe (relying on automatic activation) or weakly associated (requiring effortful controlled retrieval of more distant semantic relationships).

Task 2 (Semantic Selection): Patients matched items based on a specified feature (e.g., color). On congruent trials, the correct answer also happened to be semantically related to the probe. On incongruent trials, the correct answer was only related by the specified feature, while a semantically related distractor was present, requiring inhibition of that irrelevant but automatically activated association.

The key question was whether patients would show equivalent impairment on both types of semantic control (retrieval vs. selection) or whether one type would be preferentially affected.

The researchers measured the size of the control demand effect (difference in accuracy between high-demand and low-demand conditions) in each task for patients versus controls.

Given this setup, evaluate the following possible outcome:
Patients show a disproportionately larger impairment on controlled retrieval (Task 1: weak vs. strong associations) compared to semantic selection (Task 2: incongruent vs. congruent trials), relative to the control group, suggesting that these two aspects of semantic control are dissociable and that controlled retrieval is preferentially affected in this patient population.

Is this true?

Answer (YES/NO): NO